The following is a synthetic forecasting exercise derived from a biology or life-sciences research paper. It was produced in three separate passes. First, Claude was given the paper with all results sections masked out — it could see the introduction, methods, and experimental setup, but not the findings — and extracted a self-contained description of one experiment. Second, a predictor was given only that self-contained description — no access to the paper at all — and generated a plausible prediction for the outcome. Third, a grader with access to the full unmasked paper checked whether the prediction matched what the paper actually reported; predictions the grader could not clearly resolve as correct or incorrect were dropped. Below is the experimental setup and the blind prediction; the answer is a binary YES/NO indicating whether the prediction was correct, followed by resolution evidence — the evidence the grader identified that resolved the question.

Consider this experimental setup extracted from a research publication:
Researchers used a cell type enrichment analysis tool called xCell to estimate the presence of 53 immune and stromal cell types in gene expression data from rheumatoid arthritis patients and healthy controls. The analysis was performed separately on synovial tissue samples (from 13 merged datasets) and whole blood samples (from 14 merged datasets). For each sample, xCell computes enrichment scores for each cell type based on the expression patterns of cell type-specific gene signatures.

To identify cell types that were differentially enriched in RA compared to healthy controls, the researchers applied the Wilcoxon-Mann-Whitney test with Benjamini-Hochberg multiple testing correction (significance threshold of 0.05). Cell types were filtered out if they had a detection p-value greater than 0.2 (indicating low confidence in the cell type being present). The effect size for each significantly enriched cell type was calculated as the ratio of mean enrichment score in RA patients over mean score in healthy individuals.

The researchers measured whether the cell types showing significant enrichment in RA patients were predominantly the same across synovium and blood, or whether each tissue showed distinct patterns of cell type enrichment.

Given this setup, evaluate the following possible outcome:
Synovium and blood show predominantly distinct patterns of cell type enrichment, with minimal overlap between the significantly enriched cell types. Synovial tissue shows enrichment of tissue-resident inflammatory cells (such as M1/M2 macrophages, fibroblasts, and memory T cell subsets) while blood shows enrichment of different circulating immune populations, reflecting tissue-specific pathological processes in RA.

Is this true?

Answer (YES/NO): NO